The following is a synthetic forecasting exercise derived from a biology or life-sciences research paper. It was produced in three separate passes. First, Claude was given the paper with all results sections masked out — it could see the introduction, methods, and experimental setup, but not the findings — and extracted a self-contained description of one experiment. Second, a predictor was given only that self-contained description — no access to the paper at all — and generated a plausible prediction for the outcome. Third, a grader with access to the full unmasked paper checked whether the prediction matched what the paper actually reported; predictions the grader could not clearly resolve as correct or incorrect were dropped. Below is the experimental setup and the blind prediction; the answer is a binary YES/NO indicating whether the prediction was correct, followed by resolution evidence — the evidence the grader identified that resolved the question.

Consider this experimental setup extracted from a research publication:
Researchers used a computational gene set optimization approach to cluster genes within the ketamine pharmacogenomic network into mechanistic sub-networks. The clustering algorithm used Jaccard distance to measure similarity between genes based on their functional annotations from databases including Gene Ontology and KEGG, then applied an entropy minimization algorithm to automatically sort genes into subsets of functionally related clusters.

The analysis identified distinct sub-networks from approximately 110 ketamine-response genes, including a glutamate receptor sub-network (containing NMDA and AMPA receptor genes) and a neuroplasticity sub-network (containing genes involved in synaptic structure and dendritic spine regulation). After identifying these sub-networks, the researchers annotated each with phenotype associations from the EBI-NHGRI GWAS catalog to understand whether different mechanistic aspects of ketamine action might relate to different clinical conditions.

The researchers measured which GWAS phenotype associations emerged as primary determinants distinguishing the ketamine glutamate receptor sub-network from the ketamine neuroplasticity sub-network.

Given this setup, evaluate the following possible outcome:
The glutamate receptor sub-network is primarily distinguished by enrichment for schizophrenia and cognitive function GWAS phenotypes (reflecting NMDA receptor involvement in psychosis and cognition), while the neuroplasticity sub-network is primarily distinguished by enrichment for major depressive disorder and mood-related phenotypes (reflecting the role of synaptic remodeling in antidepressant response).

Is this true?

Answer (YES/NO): NO